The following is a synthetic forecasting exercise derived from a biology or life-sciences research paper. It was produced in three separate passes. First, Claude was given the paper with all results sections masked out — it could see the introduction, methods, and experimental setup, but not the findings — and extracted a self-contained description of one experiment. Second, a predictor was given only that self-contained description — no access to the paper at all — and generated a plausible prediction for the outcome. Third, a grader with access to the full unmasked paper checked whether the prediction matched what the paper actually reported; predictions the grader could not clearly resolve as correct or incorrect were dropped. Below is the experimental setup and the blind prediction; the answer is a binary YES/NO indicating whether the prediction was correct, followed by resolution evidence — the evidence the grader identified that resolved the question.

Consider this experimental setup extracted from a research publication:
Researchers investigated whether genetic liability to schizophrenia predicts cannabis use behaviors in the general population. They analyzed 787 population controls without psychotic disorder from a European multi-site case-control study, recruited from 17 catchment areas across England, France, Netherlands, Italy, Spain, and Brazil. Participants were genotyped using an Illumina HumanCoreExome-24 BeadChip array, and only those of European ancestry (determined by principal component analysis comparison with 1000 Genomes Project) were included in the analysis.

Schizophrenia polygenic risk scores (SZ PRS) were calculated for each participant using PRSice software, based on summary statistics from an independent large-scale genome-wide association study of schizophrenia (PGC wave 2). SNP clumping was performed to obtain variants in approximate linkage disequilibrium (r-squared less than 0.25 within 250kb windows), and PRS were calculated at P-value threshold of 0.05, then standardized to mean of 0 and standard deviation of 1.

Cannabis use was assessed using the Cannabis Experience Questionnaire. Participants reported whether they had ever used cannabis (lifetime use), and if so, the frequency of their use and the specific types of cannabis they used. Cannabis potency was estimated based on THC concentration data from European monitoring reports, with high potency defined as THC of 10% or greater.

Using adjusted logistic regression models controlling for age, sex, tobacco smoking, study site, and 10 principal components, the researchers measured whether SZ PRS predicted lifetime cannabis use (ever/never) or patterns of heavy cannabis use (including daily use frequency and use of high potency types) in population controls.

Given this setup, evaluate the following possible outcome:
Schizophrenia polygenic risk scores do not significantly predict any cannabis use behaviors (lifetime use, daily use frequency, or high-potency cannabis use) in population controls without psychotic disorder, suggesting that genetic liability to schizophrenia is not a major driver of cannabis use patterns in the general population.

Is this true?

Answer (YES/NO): YES